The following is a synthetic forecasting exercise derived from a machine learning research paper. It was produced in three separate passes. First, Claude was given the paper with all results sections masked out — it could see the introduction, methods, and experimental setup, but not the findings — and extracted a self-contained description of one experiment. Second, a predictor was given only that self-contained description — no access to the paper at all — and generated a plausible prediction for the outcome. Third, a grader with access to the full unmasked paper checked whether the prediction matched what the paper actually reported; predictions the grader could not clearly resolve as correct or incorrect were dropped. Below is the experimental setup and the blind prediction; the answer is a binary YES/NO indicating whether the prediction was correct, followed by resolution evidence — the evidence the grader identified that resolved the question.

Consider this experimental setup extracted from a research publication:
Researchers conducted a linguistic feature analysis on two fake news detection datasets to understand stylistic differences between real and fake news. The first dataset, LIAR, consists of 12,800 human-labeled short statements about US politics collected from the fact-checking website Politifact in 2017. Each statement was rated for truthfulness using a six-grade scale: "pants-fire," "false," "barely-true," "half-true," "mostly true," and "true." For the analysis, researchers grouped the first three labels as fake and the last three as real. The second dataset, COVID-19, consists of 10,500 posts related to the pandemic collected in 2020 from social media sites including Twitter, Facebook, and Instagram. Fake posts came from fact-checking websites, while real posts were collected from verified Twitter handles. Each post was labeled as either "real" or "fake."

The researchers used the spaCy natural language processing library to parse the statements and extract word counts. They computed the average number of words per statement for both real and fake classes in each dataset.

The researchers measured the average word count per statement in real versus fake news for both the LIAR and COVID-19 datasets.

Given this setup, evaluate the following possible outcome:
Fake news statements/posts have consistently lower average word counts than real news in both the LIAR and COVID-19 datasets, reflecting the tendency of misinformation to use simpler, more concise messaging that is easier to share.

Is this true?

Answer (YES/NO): YES